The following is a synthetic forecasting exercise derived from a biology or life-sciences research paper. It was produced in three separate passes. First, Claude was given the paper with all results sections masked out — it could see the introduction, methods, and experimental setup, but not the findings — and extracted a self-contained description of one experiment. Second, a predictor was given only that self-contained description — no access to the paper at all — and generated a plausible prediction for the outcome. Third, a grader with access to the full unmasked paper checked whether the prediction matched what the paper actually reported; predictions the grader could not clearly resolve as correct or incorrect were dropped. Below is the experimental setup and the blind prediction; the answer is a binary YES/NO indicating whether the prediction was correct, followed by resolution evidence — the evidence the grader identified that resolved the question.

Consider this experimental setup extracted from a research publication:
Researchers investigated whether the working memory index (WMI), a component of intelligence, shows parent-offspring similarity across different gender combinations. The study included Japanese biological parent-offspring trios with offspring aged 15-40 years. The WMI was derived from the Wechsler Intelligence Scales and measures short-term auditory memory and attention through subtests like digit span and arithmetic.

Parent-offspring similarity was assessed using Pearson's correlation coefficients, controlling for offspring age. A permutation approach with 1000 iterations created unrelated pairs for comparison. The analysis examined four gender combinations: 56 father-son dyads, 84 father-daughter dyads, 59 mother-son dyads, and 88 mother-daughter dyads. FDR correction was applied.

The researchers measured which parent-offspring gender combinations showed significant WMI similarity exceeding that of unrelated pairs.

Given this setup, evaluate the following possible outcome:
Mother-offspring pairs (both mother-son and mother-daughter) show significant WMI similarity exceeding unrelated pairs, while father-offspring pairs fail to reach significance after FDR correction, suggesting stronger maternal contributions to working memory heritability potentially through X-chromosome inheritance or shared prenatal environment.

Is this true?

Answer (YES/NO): NO